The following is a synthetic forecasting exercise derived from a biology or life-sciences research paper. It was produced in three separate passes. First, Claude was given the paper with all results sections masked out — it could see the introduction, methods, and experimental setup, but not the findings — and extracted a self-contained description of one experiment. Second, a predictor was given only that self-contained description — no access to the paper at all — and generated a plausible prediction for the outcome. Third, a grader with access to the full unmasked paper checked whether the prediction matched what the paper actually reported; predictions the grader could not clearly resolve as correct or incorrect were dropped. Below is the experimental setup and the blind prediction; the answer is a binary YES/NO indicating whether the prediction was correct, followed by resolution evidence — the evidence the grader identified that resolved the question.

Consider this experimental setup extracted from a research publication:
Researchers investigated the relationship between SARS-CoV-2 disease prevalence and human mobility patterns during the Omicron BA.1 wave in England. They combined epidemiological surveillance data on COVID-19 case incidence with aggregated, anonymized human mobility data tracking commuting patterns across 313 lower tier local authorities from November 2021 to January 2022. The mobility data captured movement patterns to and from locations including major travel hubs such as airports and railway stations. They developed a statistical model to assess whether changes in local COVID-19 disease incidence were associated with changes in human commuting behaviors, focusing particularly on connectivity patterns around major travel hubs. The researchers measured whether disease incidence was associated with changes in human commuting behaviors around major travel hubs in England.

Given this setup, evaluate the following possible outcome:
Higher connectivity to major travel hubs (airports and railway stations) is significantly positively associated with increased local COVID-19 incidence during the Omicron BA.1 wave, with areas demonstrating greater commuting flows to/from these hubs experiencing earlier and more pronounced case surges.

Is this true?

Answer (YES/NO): NO